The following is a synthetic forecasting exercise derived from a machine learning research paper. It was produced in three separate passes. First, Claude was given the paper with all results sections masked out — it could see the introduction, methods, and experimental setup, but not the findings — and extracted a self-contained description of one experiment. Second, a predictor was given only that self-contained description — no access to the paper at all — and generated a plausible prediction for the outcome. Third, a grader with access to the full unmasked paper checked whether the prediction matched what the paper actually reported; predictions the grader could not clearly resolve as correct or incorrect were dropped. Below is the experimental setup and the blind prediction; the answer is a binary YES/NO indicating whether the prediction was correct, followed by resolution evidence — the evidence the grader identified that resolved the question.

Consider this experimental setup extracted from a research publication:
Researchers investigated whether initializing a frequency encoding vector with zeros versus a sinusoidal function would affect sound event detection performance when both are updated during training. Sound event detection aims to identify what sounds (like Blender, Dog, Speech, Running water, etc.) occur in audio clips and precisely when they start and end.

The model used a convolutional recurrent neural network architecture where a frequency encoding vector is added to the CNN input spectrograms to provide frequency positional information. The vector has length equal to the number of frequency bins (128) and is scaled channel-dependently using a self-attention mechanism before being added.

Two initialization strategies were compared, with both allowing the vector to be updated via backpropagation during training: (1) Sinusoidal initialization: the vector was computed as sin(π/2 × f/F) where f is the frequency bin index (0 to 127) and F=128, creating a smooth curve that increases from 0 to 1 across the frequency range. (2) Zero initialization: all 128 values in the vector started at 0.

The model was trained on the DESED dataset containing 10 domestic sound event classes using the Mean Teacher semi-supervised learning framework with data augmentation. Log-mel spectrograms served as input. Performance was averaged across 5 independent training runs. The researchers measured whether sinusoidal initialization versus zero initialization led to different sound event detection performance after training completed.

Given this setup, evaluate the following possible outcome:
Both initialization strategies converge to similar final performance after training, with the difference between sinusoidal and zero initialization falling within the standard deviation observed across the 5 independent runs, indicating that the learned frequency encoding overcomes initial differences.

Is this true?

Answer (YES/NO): NO